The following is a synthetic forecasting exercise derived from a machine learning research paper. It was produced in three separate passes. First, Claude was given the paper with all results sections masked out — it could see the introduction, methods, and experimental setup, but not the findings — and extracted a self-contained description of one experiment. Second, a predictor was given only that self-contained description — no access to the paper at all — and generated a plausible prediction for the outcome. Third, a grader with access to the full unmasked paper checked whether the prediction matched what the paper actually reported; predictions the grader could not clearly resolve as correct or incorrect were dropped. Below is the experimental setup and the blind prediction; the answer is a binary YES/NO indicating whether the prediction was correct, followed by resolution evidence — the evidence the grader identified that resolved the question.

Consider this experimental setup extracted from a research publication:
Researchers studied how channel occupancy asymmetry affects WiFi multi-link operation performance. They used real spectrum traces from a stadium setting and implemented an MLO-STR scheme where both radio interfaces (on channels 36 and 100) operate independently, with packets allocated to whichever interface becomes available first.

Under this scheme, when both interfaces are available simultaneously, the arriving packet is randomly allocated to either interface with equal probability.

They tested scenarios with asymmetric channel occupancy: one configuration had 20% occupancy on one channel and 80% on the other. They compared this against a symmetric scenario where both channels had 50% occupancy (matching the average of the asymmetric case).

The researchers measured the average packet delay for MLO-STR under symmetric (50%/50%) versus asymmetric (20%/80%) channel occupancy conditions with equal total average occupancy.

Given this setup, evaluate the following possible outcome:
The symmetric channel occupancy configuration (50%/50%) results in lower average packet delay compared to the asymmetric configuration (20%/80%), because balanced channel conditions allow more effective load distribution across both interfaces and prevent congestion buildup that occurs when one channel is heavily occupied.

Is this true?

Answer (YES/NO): YES